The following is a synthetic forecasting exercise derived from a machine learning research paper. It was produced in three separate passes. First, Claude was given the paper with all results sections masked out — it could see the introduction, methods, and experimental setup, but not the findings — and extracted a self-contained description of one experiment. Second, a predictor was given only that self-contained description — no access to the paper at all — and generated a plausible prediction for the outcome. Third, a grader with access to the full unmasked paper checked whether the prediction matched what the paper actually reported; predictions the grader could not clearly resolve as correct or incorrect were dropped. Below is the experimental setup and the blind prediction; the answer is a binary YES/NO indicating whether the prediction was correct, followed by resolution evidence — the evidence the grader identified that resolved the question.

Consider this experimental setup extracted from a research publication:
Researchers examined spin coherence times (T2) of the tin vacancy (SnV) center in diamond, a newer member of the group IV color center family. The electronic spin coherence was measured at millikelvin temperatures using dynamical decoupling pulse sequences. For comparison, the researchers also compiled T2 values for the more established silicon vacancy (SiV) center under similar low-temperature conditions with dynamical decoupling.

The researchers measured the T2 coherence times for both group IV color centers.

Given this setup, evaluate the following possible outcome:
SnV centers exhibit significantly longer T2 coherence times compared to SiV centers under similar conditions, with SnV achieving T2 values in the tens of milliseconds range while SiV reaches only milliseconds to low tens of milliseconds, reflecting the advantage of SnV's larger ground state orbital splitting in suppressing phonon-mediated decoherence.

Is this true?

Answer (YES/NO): NO